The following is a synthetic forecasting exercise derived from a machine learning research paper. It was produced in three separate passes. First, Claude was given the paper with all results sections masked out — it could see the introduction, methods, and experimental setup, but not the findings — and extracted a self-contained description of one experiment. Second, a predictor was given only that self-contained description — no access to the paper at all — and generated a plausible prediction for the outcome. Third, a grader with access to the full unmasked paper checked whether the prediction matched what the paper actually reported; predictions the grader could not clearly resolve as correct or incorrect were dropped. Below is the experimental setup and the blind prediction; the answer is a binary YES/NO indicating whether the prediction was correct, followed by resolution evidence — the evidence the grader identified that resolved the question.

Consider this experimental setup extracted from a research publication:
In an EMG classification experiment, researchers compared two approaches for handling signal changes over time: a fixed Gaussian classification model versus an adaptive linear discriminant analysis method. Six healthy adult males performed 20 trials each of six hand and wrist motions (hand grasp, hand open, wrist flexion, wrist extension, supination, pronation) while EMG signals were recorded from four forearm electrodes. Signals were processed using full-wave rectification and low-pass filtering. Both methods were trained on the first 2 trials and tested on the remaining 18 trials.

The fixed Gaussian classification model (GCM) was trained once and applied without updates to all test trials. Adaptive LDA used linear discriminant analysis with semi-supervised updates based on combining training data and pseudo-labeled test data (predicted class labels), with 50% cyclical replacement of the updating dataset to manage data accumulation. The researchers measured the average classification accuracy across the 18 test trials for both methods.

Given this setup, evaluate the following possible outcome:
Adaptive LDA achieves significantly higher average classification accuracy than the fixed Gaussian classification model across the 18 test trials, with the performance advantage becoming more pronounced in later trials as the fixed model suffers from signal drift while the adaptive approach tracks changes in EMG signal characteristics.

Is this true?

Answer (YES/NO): NO